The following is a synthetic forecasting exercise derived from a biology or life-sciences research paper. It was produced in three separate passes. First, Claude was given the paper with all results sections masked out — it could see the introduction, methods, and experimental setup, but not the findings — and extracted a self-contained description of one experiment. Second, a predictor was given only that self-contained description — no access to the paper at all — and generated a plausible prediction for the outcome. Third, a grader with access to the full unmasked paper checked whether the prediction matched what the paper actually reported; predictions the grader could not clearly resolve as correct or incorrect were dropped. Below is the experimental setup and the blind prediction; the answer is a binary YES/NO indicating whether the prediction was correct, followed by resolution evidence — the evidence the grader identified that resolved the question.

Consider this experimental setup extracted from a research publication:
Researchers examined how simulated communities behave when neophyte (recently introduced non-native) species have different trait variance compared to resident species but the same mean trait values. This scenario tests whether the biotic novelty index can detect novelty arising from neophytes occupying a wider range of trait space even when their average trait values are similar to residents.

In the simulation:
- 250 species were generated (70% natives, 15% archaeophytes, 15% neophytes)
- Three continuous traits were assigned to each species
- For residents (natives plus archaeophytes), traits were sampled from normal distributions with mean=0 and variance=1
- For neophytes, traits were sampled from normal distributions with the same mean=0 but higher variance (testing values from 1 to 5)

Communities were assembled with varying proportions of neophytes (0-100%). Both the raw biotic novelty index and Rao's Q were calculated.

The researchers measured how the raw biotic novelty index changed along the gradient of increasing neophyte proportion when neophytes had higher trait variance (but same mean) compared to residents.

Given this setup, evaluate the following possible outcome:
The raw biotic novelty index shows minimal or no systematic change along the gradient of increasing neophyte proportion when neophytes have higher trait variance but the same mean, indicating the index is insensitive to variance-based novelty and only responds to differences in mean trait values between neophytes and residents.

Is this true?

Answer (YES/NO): NO